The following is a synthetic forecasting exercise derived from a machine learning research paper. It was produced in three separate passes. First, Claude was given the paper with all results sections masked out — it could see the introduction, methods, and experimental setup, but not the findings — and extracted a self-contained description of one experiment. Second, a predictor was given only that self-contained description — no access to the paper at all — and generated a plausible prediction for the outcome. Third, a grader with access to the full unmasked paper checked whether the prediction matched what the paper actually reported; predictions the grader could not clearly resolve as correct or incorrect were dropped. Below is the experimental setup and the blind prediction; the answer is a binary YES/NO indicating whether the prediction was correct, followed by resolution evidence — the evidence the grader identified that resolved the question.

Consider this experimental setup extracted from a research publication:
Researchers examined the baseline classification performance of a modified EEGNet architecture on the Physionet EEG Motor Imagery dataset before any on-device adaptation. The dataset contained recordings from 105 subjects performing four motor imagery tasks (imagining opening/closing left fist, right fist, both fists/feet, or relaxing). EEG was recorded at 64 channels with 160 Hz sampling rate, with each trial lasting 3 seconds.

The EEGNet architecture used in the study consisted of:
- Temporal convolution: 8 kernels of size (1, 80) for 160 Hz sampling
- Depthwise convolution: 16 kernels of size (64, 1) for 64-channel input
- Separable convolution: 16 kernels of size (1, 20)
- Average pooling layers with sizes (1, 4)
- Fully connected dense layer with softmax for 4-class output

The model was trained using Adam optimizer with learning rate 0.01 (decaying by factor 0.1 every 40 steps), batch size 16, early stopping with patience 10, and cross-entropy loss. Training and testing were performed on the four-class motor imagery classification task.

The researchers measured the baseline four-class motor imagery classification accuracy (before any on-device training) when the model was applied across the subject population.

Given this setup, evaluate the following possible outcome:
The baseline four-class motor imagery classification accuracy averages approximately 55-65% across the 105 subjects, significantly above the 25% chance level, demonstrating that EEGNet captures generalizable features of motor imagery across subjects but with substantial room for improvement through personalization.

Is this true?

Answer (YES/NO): NO